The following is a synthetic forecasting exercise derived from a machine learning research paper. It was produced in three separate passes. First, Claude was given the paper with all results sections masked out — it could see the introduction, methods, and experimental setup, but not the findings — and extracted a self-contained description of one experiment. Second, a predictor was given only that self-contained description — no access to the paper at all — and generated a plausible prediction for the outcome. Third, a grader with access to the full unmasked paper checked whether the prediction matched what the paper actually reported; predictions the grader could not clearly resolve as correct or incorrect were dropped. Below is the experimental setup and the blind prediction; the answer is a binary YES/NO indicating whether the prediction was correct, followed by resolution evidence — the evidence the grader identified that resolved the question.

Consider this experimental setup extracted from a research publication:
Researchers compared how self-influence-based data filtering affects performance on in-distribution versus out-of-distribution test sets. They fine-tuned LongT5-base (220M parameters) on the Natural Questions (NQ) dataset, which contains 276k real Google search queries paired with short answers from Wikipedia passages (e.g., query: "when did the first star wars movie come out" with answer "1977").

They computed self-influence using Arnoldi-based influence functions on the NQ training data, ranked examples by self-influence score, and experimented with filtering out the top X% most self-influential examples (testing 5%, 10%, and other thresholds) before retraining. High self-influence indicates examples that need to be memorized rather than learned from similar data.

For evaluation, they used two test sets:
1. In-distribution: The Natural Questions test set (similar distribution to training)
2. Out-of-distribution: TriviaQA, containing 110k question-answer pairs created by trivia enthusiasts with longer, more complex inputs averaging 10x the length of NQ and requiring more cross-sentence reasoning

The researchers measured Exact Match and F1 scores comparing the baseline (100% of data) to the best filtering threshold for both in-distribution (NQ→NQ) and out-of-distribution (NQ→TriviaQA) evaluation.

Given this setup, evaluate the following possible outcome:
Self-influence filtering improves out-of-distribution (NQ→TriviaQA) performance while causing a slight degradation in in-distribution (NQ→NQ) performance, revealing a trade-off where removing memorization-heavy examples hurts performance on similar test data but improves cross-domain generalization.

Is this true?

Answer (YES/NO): YES